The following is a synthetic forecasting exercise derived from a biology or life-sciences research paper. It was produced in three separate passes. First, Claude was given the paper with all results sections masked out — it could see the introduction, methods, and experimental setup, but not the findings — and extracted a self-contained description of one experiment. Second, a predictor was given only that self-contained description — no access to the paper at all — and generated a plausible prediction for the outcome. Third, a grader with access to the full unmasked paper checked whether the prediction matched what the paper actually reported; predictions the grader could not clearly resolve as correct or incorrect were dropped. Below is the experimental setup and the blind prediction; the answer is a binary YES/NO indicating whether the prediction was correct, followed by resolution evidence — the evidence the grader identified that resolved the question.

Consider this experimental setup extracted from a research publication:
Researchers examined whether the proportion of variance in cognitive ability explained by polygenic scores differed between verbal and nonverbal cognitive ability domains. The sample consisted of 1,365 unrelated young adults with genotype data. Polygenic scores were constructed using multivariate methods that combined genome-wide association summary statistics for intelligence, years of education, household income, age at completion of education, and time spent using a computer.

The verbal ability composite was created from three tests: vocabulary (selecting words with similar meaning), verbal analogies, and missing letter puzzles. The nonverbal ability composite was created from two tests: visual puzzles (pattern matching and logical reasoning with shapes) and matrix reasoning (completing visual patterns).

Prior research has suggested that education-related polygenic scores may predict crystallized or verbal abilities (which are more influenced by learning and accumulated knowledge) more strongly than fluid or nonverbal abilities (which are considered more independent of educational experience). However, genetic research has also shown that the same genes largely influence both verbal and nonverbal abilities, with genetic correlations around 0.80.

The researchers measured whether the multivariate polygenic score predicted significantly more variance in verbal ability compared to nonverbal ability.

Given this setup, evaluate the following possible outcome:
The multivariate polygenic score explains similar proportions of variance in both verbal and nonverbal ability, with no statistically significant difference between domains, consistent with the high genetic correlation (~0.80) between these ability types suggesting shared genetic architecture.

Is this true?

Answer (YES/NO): NO